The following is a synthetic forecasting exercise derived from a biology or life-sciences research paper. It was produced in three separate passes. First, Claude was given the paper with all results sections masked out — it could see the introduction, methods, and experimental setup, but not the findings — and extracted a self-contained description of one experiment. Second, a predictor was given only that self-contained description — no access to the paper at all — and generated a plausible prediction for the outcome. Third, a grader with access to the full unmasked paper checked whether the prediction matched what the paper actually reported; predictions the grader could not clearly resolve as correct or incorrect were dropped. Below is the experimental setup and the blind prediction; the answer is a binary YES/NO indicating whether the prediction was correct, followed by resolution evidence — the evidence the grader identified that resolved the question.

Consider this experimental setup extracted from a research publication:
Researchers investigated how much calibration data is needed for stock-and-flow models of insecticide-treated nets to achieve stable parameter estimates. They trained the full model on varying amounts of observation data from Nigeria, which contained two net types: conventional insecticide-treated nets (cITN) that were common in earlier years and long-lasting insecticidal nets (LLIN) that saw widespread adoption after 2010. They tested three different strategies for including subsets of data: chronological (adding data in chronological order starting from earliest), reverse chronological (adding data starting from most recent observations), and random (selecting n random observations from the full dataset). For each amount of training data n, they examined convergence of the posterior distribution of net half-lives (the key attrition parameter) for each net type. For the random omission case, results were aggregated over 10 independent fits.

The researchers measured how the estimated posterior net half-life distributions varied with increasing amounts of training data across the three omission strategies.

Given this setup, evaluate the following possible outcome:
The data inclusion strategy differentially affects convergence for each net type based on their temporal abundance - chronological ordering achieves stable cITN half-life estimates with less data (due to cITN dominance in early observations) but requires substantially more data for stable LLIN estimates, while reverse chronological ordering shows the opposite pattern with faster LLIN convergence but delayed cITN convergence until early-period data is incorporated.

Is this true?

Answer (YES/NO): YES